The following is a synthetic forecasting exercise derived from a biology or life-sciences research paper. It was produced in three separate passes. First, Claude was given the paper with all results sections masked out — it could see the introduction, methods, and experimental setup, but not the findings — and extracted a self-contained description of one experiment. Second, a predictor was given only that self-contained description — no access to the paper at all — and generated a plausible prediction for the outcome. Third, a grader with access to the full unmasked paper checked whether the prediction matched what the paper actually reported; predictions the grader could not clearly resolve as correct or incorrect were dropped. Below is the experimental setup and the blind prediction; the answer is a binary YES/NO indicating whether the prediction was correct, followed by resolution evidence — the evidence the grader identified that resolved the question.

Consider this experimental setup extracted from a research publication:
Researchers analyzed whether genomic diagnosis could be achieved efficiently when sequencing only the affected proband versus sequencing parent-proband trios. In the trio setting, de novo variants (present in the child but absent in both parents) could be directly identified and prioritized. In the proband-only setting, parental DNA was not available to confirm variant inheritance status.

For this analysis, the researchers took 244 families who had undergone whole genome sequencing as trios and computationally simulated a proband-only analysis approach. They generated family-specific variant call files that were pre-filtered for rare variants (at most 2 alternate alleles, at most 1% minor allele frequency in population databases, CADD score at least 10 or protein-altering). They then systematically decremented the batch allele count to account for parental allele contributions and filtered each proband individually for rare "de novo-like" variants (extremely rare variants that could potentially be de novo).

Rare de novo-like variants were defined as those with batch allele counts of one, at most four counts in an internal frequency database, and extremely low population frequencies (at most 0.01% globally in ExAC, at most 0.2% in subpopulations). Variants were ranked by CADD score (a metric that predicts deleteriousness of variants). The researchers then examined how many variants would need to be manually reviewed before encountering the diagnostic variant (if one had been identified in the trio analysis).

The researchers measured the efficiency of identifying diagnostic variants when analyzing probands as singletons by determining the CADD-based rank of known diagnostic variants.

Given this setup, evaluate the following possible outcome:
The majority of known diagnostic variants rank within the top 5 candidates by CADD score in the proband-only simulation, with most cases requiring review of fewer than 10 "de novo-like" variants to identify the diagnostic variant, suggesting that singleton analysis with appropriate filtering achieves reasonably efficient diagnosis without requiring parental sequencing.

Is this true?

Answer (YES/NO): YES